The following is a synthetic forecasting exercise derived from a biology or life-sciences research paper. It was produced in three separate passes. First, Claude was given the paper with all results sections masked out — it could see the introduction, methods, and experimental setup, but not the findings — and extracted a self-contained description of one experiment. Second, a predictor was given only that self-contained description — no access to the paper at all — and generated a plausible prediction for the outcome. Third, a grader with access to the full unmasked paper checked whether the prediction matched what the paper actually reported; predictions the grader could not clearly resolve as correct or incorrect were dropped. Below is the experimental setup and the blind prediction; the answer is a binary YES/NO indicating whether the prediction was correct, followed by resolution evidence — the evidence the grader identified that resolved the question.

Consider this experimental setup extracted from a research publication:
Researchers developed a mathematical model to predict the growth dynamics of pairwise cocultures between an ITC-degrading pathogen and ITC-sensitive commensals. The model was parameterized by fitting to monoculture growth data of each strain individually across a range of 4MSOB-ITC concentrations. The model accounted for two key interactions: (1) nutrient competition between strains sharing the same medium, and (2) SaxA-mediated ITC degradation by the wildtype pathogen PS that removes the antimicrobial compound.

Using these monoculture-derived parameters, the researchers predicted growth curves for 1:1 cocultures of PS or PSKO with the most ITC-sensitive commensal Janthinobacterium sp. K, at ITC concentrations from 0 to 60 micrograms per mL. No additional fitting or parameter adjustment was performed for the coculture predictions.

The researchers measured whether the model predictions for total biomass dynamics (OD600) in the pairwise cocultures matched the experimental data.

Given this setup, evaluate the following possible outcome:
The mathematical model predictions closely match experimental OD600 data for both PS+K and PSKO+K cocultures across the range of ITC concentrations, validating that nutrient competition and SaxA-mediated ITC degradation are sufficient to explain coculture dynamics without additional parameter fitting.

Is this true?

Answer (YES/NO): YES